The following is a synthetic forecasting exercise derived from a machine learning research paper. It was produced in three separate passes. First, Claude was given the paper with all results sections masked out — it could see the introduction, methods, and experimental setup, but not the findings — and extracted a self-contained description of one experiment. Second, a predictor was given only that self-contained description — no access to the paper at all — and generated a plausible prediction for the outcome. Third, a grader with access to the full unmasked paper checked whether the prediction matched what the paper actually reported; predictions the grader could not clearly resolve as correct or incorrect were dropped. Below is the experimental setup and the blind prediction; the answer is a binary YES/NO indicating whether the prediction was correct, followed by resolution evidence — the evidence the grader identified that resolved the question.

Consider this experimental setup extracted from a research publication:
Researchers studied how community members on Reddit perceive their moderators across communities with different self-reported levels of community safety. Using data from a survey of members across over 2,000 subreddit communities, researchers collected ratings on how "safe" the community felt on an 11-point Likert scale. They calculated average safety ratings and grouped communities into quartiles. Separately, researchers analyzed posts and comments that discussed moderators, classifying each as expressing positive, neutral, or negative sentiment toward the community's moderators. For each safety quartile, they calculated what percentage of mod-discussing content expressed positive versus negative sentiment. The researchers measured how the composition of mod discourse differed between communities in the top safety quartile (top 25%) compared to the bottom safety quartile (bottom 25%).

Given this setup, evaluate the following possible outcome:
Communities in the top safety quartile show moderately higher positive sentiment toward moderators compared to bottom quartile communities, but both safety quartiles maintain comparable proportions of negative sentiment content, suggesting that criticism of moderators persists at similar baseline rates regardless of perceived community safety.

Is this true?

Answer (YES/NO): NO